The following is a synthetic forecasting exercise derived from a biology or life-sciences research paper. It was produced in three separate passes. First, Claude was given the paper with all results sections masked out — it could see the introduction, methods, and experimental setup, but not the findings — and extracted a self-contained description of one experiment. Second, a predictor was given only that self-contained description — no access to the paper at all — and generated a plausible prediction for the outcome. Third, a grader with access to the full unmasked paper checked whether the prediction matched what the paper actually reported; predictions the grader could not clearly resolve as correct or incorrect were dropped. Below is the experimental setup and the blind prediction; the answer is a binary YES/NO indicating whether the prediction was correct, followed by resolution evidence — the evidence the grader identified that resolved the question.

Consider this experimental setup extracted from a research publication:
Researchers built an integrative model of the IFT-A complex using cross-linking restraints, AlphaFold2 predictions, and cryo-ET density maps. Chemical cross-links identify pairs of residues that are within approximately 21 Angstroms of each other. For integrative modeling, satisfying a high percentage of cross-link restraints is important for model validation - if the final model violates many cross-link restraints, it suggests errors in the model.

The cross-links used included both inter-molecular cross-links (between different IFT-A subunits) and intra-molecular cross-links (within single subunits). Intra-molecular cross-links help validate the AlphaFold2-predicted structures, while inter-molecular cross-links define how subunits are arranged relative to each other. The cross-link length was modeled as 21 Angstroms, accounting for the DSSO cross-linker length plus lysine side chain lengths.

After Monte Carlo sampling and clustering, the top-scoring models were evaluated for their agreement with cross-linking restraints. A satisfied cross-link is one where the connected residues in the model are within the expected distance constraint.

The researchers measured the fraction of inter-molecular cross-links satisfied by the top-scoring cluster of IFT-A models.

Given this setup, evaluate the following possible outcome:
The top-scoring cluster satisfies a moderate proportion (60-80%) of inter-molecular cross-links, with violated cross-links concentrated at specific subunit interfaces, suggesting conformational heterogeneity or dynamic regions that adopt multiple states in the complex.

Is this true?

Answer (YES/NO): NO